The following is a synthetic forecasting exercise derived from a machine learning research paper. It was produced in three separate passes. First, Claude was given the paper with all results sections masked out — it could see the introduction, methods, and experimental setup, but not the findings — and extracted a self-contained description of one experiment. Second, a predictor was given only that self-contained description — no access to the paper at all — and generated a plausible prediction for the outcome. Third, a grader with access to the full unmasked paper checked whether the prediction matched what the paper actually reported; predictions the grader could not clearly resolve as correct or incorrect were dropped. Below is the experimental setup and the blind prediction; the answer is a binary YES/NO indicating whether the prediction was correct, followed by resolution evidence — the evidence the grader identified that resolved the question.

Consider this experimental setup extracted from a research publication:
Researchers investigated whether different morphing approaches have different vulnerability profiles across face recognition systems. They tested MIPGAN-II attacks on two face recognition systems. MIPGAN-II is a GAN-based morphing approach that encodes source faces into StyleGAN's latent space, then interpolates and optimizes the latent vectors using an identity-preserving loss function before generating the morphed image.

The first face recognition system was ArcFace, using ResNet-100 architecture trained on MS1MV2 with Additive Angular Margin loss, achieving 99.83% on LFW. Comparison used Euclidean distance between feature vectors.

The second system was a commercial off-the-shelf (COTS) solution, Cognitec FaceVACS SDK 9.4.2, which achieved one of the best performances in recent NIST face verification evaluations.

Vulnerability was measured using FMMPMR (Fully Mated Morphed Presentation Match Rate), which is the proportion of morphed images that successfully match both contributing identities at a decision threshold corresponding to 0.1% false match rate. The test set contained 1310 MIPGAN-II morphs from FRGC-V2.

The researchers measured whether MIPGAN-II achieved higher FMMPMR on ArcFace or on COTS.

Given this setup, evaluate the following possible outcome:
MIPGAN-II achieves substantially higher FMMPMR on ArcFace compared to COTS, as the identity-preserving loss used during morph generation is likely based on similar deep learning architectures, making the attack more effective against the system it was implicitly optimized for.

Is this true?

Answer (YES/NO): NO